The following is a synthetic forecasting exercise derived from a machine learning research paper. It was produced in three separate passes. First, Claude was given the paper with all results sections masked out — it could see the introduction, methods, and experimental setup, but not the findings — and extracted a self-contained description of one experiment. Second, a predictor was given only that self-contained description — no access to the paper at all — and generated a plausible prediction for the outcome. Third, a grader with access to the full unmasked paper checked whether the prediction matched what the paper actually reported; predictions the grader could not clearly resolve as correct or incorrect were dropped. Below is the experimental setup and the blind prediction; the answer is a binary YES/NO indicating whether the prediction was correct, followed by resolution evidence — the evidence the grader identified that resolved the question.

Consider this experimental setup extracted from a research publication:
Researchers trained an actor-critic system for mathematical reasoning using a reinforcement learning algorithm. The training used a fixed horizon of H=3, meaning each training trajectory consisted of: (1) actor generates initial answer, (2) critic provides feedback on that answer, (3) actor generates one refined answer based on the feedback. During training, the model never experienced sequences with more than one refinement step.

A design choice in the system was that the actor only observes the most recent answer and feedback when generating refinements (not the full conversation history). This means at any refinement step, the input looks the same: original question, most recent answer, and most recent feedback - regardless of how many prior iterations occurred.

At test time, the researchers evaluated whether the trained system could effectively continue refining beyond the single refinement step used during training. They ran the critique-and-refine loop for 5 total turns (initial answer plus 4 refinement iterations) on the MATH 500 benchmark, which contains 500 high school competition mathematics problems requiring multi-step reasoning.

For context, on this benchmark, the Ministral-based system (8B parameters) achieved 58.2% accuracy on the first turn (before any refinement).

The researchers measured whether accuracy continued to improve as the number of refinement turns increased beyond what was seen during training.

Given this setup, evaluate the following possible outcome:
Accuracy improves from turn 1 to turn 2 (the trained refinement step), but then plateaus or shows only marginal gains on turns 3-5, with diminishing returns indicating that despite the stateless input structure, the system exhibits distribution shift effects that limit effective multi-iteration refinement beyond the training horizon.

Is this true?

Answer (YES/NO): NO